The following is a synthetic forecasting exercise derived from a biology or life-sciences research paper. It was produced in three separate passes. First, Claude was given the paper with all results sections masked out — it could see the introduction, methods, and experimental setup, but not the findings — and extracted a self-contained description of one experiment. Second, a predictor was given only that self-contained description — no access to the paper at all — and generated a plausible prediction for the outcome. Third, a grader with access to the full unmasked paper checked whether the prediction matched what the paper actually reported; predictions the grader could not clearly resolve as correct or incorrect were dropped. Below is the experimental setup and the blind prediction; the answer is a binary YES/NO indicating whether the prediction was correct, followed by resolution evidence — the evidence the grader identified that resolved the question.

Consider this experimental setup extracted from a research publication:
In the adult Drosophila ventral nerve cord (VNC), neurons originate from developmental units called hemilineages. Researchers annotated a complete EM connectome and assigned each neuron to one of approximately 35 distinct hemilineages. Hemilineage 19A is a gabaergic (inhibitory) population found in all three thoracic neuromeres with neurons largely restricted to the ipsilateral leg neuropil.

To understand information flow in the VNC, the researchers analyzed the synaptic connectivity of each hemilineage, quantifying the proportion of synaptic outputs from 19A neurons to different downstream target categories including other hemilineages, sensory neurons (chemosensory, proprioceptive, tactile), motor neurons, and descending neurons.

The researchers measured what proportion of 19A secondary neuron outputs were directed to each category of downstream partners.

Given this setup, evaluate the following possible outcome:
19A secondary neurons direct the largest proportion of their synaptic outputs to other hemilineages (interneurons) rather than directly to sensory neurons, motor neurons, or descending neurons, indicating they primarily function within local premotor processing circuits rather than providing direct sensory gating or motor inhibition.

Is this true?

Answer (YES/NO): NO